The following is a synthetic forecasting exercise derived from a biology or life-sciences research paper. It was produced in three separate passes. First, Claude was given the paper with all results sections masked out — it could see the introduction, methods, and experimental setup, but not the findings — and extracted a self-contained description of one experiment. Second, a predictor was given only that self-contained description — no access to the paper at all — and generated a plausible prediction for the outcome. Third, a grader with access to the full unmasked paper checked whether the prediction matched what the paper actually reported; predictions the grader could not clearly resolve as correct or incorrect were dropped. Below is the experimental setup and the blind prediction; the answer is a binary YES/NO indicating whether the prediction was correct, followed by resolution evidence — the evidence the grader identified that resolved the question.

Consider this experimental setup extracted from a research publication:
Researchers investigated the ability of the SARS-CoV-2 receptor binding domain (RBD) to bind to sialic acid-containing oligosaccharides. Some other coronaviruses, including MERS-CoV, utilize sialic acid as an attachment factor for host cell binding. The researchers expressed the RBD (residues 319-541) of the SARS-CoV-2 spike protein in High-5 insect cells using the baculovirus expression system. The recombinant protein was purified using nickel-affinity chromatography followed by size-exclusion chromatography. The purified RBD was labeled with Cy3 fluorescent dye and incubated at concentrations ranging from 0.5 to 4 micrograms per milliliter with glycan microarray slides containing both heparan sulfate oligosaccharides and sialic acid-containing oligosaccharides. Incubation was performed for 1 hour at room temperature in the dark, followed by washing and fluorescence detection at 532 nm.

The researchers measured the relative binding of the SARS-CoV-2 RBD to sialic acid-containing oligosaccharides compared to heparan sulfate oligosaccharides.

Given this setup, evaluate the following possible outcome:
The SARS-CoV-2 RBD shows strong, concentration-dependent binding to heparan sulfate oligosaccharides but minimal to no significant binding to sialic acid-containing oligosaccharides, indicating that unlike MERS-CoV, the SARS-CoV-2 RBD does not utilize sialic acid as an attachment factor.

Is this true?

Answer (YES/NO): NO